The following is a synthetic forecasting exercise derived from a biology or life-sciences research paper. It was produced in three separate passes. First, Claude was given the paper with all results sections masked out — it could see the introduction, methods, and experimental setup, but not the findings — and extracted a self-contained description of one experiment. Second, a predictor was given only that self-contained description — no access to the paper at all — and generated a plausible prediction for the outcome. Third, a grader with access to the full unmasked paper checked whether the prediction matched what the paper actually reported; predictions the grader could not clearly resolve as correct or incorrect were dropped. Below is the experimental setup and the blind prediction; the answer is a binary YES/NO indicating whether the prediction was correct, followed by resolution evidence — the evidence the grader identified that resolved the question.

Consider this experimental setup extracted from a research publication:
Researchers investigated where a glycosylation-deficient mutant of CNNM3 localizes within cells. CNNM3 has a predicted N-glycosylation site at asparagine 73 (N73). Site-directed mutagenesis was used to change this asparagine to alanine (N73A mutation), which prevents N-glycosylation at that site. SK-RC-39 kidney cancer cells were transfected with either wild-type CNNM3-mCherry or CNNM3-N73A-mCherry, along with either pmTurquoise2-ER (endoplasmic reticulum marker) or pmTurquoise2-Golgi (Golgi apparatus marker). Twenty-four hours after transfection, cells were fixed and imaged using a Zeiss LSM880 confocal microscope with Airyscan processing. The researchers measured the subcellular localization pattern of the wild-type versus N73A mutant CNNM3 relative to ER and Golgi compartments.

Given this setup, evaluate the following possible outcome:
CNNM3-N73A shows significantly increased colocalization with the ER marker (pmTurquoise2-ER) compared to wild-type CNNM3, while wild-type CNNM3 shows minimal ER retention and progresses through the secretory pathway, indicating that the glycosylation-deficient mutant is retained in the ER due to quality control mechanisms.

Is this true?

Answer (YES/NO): YES